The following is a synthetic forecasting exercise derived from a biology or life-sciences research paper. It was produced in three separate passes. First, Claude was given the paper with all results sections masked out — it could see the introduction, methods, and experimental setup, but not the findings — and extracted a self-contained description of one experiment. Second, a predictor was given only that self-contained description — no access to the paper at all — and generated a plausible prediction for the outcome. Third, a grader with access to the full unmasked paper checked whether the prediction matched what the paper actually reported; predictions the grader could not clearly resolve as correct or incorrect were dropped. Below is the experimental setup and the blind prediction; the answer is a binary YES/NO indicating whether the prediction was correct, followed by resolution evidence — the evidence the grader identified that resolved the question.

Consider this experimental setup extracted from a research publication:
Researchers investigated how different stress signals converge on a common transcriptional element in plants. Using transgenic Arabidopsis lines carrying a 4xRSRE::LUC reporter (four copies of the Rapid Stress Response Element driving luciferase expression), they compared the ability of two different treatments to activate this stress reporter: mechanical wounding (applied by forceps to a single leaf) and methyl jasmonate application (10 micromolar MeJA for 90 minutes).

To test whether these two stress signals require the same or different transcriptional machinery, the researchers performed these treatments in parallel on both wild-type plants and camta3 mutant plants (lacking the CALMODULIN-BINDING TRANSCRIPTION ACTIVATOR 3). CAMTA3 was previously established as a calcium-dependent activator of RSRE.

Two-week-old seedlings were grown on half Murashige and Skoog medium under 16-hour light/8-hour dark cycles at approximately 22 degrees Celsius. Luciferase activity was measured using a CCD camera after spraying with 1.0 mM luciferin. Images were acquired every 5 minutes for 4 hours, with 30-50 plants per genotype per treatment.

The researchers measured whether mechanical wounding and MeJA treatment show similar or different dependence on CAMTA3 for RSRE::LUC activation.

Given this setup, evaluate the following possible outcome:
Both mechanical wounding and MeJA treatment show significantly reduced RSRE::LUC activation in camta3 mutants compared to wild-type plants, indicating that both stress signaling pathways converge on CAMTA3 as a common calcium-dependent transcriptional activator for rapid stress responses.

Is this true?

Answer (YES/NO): YES